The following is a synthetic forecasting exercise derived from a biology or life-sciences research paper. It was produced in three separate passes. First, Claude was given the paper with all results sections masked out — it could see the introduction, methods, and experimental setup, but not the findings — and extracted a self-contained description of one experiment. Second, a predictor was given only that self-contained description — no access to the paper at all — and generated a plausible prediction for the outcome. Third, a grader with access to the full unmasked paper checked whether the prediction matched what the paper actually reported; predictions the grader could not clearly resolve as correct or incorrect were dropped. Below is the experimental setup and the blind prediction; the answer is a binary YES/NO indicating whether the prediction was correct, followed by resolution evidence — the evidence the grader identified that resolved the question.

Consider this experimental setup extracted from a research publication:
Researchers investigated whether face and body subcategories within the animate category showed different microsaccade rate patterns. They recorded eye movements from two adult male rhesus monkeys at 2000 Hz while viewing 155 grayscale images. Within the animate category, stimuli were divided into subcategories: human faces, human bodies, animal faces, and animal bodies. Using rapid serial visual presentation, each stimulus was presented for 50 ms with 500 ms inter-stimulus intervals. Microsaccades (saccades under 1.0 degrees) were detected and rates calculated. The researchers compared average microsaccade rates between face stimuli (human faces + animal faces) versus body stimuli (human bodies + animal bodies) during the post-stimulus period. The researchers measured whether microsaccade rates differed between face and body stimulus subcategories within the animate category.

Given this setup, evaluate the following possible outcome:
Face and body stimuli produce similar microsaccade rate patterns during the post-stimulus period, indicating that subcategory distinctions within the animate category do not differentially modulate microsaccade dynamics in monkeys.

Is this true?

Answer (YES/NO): NO